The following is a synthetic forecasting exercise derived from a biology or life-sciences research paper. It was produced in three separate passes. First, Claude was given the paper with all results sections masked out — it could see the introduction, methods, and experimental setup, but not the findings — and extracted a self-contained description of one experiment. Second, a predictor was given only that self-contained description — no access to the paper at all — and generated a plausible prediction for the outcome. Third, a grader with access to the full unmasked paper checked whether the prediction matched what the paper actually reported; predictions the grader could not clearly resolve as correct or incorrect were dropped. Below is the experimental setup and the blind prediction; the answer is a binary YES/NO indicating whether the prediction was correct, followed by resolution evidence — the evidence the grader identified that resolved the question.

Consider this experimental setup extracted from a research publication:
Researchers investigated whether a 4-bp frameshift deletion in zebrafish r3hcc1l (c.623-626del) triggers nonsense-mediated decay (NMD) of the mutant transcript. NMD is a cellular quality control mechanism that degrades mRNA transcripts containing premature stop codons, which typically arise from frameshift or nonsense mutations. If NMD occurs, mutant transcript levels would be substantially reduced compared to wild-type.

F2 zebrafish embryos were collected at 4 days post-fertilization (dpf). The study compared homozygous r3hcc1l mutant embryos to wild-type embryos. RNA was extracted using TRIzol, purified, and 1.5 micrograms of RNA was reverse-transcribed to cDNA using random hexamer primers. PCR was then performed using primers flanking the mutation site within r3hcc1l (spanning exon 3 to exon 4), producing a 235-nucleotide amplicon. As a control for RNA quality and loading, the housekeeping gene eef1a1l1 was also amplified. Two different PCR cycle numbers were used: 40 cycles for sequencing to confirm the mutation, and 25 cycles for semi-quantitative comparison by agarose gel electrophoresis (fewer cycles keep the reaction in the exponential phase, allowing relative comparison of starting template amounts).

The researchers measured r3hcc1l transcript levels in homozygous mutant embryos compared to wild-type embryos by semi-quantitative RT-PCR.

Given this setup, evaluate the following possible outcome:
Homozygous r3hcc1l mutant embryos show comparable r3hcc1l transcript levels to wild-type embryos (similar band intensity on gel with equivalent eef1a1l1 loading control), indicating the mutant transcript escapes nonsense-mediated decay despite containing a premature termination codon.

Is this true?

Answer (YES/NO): NO